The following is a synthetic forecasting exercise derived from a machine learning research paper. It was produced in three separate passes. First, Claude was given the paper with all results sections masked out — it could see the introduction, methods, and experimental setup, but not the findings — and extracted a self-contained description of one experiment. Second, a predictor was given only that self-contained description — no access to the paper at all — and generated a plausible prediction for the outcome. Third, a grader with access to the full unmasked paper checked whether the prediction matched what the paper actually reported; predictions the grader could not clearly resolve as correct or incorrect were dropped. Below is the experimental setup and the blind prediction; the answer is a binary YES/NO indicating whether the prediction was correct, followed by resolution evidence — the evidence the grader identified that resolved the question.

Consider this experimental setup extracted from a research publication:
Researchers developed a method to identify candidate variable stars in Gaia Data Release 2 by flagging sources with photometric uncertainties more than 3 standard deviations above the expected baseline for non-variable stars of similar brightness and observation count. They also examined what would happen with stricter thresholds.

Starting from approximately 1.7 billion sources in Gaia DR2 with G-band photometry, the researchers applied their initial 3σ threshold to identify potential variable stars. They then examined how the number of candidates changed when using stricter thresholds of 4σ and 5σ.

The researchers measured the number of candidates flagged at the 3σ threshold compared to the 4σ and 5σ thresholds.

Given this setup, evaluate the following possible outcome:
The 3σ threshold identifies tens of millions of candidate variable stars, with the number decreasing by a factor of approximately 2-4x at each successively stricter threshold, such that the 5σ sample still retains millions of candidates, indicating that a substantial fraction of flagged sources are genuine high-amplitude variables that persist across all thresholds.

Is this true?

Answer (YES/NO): NO